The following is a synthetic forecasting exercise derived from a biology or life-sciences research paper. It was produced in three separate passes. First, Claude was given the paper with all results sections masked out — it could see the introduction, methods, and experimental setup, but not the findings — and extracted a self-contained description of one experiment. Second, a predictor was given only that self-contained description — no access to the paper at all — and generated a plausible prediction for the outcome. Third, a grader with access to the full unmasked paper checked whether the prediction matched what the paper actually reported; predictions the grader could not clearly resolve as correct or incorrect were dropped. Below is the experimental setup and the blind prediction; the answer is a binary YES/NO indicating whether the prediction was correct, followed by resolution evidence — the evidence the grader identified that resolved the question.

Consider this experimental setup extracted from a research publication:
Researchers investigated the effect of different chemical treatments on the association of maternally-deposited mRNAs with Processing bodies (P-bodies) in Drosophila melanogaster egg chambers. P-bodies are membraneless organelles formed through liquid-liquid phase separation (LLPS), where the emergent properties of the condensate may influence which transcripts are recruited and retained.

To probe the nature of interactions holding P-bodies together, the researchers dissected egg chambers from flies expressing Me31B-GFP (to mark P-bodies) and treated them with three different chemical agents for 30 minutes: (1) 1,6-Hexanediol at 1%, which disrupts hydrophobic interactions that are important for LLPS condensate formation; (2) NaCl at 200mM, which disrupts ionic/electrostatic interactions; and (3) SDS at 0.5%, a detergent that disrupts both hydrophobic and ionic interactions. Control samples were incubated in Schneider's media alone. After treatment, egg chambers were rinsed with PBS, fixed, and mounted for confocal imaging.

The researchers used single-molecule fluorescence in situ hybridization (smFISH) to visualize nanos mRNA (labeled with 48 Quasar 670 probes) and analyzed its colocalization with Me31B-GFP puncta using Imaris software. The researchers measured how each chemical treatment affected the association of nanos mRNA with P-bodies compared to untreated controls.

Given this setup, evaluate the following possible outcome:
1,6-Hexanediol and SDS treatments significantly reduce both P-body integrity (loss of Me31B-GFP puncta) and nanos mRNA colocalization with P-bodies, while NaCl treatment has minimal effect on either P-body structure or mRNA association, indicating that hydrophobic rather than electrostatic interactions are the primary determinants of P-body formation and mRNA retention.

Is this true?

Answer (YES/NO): NO